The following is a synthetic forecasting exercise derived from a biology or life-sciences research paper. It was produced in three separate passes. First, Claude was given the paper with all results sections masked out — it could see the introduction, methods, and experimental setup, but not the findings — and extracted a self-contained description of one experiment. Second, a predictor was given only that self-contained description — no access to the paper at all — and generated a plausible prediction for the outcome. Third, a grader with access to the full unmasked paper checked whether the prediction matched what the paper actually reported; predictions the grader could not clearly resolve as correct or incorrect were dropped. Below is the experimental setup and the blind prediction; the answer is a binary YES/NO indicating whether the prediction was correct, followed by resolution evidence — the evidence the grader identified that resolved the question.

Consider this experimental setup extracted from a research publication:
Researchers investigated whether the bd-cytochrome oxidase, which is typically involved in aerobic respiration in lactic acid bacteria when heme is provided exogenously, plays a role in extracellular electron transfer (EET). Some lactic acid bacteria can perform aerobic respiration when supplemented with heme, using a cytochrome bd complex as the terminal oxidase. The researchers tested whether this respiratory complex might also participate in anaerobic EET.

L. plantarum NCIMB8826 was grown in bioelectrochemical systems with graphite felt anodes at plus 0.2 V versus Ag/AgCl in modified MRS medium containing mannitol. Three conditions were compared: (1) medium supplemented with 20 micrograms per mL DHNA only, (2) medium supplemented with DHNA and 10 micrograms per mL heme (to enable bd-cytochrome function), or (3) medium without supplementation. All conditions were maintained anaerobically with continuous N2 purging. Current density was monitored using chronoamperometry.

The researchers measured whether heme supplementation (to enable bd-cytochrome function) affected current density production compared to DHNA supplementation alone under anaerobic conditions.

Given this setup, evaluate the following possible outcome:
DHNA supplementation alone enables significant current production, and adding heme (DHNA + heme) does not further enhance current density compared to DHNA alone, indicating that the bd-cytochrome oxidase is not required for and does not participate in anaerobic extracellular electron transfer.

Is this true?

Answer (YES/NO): YES